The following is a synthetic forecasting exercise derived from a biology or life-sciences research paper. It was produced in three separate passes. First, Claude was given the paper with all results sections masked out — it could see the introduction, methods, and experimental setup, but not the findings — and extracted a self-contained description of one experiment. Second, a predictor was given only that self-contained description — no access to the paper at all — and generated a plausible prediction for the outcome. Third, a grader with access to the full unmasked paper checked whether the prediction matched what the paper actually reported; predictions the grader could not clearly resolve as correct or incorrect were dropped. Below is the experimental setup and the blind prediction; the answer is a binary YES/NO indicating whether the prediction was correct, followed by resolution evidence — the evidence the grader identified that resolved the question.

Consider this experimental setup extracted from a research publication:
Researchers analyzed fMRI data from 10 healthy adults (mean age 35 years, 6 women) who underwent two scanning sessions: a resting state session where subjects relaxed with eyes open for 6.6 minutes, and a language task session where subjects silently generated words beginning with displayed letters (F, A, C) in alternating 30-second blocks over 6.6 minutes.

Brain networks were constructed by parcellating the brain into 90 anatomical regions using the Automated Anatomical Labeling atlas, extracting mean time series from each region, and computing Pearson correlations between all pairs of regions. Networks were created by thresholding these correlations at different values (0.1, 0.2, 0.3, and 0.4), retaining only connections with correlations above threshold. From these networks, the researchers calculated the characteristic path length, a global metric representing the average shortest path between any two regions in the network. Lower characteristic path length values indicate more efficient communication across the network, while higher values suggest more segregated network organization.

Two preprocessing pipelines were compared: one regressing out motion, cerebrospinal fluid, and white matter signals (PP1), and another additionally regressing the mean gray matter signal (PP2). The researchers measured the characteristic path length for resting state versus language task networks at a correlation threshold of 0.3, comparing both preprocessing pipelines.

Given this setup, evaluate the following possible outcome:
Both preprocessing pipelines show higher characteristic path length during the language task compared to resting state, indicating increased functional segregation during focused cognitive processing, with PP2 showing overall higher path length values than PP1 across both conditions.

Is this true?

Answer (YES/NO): NO